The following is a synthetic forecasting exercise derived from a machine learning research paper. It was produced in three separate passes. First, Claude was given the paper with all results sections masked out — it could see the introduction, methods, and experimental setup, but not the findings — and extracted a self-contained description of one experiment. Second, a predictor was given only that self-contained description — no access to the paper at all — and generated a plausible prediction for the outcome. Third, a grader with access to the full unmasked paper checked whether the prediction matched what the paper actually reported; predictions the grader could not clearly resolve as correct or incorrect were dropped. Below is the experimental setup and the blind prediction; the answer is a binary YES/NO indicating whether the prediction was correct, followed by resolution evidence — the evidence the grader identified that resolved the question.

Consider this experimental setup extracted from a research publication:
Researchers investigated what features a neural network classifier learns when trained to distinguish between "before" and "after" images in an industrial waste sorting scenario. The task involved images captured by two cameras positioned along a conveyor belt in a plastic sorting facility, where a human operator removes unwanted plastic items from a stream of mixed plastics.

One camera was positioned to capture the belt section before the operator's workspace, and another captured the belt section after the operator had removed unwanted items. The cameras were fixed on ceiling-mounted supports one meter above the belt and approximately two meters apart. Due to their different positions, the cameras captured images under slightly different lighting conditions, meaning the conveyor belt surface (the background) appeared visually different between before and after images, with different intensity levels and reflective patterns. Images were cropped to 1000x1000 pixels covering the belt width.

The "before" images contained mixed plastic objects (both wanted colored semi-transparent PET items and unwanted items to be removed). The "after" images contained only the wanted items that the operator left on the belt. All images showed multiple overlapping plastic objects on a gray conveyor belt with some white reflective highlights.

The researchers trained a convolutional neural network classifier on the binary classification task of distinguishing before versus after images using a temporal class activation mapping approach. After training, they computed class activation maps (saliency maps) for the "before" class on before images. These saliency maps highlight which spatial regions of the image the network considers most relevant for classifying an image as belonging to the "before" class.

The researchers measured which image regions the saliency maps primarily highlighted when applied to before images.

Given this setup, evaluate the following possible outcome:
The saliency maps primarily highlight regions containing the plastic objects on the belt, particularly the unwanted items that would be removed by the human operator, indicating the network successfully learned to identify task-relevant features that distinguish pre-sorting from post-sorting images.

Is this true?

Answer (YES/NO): NO